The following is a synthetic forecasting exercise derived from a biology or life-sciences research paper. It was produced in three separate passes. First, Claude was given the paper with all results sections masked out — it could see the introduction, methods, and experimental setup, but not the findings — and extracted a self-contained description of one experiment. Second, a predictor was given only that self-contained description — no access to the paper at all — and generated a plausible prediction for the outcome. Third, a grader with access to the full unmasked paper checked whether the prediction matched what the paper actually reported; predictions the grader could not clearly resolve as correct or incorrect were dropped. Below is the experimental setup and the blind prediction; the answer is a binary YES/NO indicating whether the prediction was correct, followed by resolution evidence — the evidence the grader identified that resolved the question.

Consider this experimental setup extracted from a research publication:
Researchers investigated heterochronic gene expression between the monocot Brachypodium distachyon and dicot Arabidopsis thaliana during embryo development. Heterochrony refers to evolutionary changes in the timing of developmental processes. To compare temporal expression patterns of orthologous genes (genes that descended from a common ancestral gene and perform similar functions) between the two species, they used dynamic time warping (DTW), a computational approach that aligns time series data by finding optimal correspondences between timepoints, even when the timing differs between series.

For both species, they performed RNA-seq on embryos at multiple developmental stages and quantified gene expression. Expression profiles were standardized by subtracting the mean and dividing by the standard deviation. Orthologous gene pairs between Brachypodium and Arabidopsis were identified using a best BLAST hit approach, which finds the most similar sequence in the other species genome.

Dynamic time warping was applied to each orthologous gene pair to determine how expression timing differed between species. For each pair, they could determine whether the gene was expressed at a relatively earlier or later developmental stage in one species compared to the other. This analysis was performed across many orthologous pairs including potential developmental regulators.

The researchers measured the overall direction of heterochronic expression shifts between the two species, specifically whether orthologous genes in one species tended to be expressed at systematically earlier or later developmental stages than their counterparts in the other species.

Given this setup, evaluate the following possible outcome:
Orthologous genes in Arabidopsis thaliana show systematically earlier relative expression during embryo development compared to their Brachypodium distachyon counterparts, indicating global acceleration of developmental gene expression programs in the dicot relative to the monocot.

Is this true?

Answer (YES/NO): NO